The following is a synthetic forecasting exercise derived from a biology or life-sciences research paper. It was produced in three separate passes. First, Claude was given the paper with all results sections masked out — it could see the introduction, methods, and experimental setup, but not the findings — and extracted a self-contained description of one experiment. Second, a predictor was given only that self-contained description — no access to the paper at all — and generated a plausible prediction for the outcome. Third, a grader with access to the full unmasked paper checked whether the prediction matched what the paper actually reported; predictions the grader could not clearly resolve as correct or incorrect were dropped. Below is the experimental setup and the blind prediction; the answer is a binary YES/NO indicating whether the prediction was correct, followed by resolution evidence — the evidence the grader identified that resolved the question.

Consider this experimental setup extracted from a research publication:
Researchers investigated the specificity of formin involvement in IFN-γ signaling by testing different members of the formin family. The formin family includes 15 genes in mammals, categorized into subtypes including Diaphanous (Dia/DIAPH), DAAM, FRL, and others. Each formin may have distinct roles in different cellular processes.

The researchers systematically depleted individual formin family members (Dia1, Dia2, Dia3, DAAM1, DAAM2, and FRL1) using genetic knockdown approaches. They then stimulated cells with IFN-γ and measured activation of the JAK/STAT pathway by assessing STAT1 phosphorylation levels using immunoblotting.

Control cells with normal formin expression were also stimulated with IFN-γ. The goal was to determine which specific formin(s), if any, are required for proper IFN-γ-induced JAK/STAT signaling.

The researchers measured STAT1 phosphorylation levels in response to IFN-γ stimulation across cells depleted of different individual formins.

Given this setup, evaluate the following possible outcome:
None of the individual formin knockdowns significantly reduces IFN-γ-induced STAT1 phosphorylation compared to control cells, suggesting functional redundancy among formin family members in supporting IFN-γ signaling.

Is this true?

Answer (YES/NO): NO